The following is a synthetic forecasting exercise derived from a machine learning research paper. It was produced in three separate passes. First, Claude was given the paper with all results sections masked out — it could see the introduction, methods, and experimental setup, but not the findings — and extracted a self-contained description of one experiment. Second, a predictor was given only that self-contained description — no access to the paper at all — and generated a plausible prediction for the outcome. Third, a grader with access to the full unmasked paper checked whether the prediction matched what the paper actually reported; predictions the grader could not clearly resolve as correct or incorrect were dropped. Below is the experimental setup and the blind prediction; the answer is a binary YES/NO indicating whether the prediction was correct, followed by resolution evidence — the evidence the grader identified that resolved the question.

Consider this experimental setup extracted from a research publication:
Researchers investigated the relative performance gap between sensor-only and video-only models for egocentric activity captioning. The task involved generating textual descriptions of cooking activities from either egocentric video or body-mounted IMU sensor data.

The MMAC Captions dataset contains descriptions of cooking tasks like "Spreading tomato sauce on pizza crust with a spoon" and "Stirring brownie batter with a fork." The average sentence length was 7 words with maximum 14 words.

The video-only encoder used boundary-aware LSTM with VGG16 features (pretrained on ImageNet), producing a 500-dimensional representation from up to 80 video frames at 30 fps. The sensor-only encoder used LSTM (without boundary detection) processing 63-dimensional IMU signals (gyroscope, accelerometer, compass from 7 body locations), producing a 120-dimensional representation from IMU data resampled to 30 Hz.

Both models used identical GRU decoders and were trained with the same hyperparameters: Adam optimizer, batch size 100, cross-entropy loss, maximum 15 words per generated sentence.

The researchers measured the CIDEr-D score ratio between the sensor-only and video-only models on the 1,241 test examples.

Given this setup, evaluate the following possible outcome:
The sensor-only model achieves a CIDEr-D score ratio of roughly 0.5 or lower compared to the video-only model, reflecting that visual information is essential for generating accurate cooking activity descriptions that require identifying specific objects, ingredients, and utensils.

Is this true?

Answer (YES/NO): NO